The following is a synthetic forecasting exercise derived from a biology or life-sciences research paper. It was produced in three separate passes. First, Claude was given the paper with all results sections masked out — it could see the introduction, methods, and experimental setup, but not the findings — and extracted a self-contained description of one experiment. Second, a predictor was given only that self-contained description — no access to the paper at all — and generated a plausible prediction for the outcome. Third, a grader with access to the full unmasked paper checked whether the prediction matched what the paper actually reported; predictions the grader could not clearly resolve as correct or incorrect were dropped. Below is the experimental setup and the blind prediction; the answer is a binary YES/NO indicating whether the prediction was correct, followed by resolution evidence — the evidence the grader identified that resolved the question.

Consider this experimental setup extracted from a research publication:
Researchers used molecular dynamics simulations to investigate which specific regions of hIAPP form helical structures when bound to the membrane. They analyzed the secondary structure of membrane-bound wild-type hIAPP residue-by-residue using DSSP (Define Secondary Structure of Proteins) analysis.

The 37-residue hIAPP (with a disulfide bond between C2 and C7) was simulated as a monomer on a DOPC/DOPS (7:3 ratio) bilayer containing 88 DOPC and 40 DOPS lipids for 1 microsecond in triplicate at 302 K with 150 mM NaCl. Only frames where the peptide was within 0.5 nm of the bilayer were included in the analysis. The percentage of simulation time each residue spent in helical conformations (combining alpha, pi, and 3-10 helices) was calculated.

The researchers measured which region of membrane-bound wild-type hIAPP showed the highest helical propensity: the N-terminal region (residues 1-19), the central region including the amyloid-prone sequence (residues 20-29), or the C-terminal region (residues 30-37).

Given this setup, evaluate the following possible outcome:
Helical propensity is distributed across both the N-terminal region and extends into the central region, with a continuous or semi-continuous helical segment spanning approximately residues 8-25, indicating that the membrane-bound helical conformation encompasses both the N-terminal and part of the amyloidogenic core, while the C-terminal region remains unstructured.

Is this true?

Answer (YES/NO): NO